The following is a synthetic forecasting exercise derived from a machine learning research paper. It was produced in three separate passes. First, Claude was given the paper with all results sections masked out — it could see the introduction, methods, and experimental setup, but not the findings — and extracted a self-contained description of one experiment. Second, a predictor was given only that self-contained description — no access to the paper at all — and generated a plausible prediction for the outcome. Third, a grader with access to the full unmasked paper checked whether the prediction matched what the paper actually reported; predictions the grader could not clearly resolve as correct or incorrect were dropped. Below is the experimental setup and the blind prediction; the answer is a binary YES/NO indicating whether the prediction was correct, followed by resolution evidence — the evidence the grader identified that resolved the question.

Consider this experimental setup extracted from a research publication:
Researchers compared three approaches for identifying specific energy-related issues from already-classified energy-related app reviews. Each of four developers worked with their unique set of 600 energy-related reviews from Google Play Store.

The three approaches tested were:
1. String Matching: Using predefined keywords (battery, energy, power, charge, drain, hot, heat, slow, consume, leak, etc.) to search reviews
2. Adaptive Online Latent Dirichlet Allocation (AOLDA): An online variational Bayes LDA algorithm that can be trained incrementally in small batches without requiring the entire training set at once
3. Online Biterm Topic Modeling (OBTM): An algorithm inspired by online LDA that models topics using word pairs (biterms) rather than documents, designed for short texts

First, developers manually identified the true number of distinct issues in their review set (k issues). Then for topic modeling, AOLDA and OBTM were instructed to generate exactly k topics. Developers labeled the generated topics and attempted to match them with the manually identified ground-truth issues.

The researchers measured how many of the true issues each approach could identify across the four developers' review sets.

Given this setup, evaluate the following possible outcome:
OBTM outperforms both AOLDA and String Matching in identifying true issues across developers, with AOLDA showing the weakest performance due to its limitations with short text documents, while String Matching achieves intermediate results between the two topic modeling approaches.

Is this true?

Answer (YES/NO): NO